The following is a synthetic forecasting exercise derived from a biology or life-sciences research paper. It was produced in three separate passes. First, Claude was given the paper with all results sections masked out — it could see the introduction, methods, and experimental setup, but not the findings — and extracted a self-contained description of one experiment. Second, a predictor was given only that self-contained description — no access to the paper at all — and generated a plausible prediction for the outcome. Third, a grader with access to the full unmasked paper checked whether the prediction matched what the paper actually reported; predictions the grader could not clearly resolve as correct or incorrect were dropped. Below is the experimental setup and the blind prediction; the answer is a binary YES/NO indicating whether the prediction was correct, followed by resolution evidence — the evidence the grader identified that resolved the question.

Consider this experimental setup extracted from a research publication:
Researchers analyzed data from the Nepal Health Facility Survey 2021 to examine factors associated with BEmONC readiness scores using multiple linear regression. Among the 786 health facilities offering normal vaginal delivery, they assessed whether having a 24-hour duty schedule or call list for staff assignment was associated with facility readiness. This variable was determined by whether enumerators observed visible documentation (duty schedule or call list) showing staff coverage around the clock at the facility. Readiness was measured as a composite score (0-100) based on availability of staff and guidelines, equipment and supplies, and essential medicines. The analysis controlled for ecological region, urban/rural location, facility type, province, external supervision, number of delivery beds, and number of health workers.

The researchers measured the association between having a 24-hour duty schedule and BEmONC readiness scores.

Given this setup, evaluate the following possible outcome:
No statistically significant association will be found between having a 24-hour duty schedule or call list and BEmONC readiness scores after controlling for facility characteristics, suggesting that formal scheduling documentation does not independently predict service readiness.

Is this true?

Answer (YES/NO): NO